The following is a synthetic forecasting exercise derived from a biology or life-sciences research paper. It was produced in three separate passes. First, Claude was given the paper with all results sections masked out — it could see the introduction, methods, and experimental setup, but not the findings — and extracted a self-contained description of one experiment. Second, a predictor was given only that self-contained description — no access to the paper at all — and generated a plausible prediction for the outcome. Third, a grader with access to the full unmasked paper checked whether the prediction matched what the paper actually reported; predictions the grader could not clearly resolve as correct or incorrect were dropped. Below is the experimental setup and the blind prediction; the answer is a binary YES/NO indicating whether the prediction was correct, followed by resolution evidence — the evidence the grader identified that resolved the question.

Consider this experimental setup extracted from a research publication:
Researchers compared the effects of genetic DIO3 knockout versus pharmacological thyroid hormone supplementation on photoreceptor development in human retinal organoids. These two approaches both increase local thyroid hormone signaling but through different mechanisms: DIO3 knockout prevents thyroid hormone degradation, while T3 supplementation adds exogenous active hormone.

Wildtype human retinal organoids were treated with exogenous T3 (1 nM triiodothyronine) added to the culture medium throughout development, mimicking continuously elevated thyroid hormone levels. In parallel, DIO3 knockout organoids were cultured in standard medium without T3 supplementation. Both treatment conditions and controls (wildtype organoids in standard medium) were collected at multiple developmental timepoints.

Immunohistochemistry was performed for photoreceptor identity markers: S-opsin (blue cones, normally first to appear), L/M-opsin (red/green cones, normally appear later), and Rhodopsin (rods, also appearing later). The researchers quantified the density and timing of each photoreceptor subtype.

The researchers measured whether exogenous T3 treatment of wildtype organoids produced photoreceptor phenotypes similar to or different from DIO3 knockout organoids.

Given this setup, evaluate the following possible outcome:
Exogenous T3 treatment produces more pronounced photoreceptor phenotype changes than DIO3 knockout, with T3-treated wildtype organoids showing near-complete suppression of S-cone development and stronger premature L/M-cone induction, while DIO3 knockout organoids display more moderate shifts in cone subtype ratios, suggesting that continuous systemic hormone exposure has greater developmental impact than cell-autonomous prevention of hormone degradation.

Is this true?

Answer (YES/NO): NO